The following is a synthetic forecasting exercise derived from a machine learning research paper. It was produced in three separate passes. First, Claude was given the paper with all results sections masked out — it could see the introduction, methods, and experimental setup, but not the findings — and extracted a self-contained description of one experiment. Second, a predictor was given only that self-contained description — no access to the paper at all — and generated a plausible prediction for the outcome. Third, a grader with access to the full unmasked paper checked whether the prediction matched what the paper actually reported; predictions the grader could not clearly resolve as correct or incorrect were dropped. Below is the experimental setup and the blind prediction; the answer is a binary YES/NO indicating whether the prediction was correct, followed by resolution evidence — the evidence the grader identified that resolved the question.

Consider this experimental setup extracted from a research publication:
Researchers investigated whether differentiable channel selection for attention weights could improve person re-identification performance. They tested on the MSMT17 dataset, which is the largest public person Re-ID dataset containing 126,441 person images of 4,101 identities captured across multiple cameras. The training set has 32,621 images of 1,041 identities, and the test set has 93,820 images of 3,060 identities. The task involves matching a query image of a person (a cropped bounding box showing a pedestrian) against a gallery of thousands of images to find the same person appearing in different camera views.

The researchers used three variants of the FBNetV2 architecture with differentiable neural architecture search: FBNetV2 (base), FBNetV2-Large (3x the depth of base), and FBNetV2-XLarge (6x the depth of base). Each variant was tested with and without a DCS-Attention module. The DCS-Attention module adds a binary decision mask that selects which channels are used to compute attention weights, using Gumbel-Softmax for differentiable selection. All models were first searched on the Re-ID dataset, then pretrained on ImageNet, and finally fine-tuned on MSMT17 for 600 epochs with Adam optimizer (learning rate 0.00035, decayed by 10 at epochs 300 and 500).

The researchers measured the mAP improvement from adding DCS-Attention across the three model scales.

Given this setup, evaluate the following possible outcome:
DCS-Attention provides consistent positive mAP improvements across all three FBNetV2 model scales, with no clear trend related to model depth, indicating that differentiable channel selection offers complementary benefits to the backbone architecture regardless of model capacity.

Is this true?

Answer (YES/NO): YES